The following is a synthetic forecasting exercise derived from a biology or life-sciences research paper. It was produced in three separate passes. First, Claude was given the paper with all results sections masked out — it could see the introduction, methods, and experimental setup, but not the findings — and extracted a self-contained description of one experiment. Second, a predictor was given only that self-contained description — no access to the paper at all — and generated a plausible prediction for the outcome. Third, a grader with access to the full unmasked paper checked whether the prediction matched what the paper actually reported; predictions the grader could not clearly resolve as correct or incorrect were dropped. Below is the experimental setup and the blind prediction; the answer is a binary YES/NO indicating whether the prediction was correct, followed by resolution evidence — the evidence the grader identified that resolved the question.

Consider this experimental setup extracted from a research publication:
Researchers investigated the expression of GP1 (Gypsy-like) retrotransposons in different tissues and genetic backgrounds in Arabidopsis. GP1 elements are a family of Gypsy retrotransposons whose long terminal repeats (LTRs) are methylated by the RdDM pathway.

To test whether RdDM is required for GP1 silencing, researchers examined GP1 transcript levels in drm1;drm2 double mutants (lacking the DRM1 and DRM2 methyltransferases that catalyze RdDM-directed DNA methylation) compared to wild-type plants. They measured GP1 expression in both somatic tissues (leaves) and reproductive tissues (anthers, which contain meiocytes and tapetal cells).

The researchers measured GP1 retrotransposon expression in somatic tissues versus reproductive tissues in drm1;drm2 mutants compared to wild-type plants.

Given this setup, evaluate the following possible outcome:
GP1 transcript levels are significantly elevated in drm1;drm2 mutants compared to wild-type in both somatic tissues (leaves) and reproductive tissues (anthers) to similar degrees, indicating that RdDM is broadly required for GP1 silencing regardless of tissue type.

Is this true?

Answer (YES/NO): NO